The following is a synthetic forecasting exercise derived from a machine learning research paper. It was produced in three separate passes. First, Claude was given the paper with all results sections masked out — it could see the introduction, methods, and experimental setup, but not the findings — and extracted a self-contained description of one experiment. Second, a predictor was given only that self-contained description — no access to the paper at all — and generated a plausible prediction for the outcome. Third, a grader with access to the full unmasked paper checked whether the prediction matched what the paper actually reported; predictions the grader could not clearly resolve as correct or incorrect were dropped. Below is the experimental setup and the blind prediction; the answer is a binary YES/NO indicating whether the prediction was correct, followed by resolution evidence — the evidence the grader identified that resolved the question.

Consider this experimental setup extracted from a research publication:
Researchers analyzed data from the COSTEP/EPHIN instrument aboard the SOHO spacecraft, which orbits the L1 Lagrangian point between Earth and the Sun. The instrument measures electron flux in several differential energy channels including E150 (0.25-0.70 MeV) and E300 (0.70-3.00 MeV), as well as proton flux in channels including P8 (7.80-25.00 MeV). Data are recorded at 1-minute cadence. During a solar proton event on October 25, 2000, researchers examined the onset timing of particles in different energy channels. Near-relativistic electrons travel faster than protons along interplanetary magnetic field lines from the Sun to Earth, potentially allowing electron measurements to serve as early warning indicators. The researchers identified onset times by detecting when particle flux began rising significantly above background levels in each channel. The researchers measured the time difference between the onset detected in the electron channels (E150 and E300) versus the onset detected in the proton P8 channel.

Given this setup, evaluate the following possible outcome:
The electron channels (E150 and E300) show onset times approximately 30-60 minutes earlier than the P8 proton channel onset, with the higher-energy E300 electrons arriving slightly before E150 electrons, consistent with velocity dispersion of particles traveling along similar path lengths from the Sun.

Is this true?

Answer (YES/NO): NO